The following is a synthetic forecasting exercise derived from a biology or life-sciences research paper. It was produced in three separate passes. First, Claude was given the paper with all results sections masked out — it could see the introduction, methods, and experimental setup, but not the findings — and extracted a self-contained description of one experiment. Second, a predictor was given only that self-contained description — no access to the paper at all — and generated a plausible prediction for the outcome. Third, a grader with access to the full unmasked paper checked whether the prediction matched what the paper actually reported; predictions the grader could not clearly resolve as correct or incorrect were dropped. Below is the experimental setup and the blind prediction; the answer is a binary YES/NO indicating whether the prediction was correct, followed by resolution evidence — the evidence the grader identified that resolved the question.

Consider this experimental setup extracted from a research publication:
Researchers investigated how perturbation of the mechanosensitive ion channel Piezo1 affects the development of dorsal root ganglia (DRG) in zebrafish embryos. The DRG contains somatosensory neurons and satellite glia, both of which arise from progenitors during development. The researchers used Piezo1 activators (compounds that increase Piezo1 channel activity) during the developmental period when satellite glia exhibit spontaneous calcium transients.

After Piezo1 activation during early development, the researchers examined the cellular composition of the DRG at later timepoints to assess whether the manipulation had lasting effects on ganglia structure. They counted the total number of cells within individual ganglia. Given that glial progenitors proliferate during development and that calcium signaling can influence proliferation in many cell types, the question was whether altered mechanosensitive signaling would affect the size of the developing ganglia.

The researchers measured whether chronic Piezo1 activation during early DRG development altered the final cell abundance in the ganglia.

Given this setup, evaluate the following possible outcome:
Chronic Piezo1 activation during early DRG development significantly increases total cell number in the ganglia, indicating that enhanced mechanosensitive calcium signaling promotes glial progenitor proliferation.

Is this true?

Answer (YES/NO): NO